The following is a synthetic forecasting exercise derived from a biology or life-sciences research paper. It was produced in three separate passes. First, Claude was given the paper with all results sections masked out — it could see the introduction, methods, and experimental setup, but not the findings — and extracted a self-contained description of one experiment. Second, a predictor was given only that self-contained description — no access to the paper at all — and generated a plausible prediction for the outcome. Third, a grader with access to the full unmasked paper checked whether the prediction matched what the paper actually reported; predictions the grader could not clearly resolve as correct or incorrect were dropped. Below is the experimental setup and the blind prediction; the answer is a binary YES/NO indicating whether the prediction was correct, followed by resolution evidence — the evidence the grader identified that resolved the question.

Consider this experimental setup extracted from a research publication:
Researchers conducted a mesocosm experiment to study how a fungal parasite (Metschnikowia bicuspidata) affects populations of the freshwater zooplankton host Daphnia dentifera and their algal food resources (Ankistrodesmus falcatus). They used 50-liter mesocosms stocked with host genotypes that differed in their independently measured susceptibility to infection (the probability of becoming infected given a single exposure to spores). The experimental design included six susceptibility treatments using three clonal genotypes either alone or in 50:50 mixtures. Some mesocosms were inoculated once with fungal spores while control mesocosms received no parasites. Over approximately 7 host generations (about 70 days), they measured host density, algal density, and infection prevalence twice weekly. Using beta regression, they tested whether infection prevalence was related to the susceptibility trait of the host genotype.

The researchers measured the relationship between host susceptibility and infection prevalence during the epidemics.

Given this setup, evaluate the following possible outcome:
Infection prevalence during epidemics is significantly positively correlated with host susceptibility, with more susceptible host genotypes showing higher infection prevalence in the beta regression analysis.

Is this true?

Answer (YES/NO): YES